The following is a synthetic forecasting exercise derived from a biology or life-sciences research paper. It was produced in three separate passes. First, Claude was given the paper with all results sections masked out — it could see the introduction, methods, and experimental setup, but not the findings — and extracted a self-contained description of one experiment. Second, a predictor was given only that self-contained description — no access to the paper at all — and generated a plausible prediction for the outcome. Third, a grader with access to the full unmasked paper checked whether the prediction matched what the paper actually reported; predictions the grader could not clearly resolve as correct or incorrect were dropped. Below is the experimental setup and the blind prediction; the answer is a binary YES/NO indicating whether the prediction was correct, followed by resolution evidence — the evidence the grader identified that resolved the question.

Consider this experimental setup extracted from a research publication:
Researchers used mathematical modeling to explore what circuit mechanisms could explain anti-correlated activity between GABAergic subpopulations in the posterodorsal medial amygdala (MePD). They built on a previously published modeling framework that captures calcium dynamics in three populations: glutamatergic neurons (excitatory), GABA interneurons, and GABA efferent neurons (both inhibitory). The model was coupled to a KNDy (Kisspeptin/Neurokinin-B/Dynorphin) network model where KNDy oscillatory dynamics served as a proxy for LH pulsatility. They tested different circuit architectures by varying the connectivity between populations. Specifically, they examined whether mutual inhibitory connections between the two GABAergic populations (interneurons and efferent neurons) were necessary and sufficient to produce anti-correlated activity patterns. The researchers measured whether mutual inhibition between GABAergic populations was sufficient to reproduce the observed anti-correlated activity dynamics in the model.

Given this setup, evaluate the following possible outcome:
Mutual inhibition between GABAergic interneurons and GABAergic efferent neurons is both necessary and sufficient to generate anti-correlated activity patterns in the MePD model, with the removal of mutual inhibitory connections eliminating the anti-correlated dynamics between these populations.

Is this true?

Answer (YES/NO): NO